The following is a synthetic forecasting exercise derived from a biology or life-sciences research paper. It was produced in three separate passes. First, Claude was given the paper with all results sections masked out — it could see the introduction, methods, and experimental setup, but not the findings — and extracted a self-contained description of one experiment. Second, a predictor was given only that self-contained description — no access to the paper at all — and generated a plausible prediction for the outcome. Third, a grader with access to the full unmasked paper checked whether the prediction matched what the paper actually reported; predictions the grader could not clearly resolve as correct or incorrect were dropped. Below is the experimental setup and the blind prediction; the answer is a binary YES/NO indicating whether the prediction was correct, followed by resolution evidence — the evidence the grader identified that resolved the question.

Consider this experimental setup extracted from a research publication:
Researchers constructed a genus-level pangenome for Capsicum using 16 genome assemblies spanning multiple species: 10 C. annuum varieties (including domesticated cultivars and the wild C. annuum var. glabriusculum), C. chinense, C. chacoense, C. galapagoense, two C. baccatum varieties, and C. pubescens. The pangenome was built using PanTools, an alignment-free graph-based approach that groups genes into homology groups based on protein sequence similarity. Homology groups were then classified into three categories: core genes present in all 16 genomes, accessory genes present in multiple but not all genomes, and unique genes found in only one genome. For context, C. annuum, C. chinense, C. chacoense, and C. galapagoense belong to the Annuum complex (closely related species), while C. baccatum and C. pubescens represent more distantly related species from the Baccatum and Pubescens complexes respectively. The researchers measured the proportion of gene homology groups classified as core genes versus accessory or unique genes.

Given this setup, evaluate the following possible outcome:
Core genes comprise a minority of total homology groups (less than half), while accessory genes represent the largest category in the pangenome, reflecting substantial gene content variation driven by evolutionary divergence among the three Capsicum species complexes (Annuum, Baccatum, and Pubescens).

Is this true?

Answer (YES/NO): YES